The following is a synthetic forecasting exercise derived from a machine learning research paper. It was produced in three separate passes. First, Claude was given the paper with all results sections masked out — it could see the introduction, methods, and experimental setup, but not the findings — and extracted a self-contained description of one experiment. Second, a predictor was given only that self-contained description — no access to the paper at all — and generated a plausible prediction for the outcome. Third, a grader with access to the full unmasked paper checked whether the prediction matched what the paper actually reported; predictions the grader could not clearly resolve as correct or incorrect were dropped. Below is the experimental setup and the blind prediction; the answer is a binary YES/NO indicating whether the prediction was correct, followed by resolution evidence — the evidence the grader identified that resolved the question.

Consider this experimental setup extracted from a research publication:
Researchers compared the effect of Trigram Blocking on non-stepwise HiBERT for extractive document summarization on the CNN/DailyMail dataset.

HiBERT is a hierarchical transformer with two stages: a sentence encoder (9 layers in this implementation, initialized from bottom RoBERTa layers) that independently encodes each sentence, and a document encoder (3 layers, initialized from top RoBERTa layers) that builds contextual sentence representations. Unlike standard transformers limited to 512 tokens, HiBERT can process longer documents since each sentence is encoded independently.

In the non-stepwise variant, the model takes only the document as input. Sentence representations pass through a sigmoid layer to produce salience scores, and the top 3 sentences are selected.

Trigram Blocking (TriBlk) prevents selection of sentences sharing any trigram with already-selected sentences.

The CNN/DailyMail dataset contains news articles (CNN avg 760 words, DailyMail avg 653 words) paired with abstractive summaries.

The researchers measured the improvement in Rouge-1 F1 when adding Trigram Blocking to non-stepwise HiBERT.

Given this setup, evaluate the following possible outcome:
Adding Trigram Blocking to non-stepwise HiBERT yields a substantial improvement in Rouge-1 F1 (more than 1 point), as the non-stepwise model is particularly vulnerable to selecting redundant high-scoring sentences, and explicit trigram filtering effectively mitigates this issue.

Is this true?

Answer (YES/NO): NO